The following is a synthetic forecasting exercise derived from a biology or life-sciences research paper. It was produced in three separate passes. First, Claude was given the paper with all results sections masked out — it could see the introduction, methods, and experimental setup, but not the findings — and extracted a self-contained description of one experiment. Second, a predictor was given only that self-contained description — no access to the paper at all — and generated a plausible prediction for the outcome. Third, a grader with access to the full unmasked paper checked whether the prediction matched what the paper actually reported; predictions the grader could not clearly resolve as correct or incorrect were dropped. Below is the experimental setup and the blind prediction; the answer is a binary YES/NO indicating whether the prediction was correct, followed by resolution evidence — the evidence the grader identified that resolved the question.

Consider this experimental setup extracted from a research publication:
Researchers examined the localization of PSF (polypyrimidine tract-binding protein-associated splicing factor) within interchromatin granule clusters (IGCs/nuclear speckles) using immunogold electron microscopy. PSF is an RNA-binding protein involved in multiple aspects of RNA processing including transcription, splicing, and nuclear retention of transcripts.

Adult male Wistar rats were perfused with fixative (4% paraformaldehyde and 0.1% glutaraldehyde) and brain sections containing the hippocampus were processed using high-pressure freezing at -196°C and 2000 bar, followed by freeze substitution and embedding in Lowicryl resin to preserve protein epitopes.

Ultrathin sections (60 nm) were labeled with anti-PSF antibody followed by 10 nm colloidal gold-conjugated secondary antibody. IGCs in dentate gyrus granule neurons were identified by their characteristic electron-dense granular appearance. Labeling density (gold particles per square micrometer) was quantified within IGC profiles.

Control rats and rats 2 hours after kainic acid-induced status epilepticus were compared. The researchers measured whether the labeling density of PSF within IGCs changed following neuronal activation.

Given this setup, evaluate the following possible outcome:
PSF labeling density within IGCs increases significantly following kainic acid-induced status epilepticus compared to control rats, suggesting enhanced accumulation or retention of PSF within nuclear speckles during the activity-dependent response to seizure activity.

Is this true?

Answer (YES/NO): YES